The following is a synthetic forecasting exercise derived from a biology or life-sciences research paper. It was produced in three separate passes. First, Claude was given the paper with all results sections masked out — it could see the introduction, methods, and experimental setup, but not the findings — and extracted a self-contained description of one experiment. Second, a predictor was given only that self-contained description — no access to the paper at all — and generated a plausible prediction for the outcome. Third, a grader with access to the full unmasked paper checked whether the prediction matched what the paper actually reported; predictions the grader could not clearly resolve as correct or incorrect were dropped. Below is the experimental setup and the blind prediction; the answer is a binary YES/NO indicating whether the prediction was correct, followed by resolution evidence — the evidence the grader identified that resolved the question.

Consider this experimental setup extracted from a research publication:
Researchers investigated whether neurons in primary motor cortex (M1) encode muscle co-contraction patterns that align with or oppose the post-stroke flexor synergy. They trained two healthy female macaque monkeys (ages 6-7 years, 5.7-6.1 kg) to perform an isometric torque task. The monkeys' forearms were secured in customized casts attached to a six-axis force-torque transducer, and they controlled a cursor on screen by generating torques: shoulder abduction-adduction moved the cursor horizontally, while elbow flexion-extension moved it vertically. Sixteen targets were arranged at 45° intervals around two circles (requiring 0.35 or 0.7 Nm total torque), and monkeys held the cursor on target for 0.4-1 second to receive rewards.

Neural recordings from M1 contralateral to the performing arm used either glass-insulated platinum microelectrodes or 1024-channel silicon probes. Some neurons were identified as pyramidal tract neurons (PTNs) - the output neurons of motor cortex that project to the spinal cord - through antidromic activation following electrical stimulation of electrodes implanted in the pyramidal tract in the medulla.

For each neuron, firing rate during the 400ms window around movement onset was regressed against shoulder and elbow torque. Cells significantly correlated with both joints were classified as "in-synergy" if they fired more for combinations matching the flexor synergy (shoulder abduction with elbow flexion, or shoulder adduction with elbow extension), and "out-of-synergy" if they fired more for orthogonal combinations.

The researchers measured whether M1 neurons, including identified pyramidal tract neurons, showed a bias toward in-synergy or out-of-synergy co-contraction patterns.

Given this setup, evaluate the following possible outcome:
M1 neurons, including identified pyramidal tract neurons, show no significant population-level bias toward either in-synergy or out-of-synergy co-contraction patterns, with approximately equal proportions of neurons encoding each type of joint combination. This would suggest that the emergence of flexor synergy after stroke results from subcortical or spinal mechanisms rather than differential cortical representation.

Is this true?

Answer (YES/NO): NO